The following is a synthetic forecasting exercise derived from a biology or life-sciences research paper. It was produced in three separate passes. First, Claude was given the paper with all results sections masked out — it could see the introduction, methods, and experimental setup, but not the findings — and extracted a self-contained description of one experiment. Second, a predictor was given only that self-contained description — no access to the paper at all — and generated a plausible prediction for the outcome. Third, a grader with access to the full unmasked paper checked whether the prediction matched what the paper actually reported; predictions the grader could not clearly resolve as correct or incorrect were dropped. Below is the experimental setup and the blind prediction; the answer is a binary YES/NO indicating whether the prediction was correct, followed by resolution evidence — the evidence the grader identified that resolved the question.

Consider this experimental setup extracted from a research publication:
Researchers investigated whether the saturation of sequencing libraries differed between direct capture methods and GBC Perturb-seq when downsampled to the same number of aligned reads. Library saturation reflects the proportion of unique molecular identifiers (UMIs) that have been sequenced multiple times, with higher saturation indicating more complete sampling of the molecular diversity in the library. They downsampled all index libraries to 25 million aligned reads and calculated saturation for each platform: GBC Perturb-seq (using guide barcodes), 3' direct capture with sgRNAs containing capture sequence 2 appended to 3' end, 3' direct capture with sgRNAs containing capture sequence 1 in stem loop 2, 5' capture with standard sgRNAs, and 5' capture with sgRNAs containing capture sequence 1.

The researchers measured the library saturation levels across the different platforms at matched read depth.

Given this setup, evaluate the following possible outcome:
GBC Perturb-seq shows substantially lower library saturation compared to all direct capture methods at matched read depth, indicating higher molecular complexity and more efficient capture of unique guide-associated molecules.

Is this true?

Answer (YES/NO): NO